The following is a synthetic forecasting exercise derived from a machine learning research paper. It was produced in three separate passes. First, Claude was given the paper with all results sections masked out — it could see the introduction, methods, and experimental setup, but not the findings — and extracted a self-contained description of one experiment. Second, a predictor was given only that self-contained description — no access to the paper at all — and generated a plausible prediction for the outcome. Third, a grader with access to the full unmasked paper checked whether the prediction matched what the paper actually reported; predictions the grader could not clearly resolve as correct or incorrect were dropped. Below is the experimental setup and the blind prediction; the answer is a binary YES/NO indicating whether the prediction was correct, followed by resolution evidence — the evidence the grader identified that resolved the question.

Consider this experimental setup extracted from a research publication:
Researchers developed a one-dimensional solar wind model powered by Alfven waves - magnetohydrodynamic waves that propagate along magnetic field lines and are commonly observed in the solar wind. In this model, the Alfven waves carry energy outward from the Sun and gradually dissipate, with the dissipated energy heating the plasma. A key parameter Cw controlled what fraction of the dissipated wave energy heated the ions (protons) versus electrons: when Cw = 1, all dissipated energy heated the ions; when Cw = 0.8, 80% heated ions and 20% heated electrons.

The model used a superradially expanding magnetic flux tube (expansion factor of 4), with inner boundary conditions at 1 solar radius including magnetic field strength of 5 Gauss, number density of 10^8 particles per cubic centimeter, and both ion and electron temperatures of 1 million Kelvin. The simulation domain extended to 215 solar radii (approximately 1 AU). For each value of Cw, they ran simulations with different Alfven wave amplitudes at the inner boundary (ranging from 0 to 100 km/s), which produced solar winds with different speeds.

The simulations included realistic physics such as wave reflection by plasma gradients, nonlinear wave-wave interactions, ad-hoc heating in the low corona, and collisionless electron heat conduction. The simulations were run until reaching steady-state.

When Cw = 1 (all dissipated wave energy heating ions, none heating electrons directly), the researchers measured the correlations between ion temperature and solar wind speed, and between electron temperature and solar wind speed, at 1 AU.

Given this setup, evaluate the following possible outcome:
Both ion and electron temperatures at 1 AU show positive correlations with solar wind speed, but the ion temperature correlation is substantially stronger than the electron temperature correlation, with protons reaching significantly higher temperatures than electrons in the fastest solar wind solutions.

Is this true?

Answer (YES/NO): NO